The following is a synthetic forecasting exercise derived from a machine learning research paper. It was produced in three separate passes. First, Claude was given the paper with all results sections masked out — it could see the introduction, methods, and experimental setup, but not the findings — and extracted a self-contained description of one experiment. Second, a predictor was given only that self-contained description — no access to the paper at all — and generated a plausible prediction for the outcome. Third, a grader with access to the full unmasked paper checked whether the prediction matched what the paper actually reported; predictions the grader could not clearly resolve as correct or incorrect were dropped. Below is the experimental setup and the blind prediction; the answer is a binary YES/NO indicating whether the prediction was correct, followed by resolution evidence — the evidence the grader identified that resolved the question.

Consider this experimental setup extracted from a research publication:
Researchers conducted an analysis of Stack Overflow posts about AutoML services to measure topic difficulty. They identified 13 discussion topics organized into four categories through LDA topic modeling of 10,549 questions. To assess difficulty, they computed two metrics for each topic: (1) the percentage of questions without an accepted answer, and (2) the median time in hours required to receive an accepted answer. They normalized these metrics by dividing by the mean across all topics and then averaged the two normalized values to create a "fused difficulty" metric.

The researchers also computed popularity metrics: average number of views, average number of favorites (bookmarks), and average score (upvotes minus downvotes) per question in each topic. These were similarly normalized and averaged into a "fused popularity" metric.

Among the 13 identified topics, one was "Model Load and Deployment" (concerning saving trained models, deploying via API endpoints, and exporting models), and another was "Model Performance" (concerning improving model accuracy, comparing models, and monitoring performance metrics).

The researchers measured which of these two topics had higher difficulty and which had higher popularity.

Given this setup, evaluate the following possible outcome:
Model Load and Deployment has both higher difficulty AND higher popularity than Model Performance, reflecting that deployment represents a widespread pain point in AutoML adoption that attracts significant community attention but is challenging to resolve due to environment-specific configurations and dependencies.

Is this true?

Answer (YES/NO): NO